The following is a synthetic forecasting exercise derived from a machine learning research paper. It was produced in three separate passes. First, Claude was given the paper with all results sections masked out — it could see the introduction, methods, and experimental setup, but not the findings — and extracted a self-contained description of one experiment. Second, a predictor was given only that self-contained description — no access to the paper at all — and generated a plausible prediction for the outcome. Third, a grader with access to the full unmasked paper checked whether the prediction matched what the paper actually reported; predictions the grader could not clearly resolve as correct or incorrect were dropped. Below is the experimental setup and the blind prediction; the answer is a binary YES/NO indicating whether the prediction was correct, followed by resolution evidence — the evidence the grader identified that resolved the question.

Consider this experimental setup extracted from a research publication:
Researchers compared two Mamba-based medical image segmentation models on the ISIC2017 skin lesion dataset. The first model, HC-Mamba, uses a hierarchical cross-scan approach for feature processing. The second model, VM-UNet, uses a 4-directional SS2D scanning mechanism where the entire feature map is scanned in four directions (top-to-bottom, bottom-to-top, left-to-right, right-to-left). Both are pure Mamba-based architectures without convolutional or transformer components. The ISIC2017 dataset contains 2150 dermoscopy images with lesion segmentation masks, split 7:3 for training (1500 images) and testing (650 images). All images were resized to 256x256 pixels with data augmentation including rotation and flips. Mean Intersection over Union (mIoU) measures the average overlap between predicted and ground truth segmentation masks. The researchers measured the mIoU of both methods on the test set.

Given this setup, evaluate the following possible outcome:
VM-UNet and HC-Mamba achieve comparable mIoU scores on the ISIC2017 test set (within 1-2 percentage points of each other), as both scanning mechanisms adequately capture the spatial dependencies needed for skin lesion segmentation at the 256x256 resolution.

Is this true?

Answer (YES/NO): YES